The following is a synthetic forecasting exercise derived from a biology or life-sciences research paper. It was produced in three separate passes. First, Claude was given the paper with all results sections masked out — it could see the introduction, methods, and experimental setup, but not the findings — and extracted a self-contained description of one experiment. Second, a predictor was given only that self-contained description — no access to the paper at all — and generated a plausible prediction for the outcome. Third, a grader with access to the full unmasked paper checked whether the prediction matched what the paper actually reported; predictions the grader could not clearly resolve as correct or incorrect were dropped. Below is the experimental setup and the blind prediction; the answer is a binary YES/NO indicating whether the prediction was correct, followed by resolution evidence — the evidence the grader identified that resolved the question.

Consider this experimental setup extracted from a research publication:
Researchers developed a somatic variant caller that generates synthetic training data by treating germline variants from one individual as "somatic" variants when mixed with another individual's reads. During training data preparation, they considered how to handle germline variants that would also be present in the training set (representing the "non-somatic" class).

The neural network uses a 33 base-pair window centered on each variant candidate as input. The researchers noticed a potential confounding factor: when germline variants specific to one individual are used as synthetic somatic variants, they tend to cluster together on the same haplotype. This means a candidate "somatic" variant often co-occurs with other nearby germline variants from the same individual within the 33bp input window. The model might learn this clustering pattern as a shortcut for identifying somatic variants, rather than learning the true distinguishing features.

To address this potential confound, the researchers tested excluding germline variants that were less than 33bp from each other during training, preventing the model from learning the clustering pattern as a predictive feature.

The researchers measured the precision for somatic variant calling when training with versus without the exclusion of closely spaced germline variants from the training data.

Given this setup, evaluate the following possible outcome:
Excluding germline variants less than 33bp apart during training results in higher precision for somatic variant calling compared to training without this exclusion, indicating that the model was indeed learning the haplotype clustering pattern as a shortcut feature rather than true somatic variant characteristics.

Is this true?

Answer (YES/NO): YES